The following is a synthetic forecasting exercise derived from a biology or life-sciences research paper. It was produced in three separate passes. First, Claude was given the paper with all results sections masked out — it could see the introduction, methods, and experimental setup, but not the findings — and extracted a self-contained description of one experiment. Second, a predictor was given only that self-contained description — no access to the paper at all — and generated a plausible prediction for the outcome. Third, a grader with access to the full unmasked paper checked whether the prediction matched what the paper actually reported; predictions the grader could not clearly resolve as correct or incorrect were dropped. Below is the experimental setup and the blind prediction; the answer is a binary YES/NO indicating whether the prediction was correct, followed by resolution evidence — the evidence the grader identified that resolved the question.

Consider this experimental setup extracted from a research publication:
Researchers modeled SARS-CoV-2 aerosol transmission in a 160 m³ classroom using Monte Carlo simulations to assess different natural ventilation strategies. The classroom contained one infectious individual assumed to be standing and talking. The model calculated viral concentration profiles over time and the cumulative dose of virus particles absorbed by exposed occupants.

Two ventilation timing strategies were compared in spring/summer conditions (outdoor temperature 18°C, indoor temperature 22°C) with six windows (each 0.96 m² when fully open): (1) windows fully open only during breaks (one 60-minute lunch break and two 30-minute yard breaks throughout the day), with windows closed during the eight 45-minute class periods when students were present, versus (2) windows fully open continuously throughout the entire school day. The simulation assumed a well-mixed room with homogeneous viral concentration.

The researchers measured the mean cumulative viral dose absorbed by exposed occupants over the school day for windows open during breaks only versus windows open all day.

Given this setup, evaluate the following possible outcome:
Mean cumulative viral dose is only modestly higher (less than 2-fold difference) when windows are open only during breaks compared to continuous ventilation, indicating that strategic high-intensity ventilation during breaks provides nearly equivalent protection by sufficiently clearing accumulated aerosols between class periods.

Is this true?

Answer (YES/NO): NO